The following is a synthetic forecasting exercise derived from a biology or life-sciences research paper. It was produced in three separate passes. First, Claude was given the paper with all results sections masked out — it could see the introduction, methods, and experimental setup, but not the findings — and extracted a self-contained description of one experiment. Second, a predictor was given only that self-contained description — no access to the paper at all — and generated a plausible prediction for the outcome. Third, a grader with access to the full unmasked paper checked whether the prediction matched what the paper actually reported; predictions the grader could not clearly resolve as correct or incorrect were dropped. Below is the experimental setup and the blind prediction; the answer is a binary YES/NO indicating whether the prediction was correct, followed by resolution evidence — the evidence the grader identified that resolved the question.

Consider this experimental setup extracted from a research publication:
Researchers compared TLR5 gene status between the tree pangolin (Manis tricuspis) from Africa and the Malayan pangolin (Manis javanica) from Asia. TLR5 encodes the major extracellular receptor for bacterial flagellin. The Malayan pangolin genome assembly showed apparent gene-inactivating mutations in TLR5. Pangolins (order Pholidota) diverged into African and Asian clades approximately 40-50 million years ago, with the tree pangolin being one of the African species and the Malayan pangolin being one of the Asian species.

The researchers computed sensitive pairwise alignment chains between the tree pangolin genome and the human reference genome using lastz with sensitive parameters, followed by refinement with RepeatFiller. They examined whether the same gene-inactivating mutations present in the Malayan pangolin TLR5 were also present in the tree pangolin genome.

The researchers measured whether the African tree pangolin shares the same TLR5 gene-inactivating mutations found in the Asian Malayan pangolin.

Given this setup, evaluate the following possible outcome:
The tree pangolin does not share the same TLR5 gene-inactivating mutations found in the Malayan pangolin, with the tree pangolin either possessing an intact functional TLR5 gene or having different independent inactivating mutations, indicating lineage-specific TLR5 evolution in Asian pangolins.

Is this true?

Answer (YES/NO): NO